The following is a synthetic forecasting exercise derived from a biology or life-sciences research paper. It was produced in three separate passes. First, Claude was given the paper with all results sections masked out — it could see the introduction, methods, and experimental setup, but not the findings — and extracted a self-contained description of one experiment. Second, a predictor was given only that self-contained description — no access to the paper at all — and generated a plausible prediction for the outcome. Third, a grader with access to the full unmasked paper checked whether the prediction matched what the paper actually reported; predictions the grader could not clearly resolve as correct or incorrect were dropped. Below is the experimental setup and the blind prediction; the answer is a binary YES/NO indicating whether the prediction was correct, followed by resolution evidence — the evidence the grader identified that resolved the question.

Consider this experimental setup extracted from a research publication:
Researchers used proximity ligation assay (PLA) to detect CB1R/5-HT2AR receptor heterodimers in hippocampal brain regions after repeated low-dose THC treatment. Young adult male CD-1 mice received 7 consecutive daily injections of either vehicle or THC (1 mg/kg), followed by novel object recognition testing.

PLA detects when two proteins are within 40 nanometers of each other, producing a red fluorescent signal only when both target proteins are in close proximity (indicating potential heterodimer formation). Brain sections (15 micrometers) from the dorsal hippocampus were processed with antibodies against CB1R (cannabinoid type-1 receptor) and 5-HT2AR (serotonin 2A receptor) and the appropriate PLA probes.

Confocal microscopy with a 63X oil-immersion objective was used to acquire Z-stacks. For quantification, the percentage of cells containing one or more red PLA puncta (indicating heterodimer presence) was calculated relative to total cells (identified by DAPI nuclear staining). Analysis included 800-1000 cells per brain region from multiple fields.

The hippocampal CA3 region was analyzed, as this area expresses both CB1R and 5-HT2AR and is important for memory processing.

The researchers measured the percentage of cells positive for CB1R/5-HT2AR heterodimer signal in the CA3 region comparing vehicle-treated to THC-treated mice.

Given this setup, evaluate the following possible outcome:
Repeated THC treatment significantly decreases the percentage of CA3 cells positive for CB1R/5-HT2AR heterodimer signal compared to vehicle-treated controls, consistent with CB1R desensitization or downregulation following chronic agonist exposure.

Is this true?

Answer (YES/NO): NO